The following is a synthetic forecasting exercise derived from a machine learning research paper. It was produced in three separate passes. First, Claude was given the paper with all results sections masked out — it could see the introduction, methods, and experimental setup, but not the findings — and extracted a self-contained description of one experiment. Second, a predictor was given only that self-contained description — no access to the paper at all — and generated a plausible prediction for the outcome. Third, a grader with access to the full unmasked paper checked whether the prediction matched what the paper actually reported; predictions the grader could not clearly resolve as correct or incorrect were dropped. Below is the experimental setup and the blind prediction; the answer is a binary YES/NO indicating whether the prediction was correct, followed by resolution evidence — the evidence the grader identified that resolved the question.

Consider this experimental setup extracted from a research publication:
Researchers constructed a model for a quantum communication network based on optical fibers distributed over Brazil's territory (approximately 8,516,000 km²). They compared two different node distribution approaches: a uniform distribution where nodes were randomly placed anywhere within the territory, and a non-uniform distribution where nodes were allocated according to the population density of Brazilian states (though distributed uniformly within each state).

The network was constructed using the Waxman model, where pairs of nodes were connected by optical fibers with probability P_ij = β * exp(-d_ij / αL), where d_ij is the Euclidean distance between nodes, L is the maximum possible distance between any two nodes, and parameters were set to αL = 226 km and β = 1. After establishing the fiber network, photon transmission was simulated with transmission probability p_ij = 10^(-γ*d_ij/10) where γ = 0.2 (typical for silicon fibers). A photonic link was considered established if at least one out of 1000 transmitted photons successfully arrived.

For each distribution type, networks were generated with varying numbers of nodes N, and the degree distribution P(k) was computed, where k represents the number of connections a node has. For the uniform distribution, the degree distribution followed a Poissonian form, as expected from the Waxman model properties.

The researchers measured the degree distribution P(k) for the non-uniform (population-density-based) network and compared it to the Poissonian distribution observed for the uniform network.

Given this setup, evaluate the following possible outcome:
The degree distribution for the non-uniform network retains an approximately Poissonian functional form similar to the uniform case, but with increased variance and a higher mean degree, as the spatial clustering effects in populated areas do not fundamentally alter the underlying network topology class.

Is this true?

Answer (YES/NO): NO